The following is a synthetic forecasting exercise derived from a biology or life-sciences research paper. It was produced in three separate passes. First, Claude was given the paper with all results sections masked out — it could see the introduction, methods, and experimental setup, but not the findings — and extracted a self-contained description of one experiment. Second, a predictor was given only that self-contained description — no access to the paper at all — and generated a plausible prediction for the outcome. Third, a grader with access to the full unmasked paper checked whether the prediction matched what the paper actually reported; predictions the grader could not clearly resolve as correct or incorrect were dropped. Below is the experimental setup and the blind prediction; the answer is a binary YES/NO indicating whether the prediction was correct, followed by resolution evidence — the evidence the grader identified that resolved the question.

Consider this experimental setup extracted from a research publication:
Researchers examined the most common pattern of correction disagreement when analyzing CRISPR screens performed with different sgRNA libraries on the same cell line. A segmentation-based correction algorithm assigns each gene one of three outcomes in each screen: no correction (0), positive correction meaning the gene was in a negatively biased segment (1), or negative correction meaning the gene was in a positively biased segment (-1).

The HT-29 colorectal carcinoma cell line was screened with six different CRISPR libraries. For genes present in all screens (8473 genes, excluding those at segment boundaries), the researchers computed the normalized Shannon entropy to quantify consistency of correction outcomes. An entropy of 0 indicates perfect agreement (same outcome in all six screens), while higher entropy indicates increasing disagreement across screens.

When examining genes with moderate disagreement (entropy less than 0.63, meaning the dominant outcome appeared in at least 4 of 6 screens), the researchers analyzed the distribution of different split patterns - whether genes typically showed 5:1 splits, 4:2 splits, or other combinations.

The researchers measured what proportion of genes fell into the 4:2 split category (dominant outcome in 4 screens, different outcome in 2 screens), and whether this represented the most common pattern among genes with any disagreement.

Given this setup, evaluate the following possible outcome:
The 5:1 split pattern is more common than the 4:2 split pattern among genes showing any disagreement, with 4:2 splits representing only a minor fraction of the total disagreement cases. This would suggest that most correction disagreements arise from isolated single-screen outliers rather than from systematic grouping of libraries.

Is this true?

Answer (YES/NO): NO